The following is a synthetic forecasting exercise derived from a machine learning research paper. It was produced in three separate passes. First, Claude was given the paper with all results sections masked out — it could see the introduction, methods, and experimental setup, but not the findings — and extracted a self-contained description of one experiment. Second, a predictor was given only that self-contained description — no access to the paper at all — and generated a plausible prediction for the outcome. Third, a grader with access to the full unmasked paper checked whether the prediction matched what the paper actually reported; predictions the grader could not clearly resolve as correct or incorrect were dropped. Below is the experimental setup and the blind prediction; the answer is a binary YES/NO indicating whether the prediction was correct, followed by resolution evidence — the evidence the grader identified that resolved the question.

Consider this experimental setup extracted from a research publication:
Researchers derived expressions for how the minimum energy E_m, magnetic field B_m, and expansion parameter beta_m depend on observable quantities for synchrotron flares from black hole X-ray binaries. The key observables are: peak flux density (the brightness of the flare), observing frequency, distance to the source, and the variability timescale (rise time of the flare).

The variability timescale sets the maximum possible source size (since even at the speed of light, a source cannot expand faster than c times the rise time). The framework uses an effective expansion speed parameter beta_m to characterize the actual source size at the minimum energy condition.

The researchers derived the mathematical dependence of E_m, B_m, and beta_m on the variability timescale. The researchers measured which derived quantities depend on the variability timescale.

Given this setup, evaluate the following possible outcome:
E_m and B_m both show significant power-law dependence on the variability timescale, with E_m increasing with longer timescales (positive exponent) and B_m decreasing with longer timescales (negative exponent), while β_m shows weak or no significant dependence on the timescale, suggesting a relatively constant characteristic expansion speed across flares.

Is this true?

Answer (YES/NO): NO